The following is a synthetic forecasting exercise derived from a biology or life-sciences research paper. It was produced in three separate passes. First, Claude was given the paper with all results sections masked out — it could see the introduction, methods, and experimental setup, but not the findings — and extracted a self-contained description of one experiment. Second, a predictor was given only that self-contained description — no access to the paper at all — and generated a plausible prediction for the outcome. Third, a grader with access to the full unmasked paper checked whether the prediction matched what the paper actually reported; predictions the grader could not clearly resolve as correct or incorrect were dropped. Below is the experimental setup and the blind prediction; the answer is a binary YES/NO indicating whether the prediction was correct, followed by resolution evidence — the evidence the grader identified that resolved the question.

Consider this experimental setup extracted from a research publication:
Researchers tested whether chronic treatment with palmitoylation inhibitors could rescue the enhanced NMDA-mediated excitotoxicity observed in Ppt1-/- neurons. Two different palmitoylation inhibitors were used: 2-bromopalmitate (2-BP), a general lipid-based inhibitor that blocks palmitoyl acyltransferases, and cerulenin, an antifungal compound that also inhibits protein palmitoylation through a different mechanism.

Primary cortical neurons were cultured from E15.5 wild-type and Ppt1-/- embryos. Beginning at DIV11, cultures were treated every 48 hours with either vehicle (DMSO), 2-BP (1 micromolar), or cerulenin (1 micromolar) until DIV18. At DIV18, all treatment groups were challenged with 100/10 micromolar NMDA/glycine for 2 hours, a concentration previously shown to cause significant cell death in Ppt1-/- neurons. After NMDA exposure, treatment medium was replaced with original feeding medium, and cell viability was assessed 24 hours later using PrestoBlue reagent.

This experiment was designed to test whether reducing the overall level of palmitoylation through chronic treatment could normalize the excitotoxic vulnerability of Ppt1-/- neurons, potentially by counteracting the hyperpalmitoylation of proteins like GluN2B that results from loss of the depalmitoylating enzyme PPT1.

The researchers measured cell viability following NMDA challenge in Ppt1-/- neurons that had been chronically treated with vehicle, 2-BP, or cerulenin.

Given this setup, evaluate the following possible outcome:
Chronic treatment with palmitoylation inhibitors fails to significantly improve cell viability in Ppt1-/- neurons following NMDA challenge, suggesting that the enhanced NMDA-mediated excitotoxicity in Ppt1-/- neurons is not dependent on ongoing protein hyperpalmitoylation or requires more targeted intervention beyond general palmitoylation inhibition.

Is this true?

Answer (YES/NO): NO